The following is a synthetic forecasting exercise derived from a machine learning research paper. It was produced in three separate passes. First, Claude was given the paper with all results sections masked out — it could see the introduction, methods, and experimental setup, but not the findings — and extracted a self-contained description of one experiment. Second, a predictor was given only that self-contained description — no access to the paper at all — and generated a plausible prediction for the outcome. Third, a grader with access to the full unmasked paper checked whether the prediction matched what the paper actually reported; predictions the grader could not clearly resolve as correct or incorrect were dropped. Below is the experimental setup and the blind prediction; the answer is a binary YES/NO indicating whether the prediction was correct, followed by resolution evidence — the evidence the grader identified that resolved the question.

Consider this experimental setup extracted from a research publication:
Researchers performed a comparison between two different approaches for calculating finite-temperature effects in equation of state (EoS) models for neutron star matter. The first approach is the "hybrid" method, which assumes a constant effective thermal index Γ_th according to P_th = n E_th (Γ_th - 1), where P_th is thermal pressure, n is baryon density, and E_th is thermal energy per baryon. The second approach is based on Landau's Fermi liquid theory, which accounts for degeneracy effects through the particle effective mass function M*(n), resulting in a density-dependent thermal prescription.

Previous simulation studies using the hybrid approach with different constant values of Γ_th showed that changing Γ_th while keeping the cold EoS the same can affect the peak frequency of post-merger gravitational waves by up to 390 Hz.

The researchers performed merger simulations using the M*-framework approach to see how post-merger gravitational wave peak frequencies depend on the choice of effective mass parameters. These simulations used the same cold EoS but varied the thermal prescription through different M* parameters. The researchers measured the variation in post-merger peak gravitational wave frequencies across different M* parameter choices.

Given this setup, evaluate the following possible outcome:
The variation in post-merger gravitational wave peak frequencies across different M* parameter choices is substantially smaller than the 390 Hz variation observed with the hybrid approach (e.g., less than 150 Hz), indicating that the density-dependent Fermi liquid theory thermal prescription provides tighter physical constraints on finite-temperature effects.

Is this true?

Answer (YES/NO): NO